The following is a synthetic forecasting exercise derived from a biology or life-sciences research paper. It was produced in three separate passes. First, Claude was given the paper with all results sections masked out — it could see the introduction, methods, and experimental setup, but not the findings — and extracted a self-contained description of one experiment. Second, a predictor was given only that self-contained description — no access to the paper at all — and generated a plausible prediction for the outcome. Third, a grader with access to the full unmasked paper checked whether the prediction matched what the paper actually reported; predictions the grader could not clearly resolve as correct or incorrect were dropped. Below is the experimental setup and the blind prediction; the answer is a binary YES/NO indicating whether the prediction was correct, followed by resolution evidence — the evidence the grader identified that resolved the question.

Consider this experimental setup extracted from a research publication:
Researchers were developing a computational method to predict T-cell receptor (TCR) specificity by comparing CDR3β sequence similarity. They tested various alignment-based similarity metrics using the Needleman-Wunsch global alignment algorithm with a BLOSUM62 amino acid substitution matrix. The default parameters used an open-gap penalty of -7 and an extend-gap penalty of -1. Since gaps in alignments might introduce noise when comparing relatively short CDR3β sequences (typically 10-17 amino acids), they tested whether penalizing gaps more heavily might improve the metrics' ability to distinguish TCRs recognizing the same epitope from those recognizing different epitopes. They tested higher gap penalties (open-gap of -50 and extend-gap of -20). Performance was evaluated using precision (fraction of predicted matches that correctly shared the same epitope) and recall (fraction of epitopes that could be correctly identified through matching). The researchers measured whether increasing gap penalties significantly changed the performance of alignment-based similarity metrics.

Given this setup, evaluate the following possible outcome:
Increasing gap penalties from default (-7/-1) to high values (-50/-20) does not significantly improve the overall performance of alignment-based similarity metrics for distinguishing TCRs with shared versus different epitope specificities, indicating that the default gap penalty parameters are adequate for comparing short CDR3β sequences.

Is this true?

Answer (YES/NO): YES